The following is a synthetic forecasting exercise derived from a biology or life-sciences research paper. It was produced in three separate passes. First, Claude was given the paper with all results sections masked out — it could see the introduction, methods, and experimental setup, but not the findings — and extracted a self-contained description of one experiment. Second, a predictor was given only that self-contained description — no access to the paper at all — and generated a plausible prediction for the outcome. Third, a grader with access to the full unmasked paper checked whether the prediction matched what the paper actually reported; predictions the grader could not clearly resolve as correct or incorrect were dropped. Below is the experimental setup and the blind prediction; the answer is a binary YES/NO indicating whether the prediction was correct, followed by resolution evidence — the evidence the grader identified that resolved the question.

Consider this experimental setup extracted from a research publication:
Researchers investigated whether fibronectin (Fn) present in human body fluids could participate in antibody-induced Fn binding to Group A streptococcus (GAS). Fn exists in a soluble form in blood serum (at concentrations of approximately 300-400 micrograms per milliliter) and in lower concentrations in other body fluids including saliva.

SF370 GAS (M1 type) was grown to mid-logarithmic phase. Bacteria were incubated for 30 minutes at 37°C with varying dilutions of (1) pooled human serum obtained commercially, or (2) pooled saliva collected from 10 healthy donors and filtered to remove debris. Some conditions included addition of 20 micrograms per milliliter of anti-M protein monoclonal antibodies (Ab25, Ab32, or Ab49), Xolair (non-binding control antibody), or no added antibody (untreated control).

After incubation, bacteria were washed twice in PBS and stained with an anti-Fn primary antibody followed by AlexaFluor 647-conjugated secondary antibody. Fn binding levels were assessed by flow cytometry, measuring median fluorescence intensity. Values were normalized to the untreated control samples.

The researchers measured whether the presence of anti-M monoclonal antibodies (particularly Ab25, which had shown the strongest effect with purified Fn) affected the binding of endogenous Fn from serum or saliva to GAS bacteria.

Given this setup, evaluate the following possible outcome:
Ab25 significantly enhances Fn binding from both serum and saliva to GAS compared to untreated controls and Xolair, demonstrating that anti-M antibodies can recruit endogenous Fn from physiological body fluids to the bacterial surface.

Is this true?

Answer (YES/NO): NO